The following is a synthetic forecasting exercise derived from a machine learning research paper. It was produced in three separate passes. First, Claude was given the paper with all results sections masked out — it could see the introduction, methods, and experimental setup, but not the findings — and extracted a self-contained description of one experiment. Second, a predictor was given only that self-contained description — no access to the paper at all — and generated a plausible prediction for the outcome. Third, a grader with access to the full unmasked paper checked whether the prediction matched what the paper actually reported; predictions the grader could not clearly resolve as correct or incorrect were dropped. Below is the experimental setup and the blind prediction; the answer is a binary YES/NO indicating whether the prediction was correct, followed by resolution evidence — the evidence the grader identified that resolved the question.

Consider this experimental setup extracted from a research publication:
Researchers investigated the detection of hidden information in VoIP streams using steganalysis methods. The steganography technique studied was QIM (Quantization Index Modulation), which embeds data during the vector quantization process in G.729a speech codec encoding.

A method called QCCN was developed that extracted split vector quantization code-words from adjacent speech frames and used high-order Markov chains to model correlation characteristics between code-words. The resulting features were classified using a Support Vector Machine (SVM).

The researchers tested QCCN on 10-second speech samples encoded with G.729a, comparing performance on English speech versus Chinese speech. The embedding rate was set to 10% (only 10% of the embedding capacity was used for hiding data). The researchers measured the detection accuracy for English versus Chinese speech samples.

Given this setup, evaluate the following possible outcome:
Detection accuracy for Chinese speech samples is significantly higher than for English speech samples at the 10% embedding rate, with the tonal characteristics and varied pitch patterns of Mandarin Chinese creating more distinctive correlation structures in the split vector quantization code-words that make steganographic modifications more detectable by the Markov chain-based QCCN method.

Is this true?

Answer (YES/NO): NO